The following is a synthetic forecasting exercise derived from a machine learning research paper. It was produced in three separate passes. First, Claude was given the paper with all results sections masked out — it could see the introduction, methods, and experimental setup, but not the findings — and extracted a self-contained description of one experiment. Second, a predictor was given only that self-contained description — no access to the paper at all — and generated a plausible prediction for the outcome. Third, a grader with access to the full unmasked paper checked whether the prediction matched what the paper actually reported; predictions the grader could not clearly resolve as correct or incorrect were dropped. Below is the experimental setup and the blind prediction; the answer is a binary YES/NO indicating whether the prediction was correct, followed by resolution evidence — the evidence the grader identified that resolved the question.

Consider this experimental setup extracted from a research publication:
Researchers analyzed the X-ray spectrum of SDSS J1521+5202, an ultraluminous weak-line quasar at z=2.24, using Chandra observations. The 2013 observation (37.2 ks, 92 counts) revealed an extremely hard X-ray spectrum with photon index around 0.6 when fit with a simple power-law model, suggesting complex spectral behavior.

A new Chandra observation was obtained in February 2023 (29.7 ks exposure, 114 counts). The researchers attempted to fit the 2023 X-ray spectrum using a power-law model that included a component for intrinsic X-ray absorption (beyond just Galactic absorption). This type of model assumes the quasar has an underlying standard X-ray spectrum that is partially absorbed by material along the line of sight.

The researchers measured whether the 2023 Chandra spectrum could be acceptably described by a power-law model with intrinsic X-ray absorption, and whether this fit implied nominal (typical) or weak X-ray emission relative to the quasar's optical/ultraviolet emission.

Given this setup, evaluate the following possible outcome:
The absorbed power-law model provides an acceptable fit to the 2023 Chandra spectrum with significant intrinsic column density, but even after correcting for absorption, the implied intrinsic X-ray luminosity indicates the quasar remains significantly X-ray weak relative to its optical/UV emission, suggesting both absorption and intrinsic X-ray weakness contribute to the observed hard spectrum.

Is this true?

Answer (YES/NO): NO